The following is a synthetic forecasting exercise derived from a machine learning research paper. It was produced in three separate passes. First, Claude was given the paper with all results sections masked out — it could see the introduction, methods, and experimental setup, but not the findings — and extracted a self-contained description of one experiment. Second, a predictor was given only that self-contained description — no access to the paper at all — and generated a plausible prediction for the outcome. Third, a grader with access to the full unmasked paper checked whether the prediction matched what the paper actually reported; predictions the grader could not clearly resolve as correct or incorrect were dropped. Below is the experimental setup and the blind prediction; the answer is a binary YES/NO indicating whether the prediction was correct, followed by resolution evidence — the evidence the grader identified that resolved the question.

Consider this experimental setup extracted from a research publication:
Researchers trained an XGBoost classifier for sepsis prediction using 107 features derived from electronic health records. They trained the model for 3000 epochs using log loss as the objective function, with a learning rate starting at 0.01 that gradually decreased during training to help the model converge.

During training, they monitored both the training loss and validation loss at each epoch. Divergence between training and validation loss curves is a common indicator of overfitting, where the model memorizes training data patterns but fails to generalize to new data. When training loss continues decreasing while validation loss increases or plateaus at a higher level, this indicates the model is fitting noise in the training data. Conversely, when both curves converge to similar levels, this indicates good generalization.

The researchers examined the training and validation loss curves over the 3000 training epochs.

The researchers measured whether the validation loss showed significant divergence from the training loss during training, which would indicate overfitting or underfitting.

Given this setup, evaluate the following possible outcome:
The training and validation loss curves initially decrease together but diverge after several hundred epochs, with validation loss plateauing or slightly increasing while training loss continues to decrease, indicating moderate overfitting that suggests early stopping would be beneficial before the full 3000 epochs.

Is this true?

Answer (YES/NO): NO